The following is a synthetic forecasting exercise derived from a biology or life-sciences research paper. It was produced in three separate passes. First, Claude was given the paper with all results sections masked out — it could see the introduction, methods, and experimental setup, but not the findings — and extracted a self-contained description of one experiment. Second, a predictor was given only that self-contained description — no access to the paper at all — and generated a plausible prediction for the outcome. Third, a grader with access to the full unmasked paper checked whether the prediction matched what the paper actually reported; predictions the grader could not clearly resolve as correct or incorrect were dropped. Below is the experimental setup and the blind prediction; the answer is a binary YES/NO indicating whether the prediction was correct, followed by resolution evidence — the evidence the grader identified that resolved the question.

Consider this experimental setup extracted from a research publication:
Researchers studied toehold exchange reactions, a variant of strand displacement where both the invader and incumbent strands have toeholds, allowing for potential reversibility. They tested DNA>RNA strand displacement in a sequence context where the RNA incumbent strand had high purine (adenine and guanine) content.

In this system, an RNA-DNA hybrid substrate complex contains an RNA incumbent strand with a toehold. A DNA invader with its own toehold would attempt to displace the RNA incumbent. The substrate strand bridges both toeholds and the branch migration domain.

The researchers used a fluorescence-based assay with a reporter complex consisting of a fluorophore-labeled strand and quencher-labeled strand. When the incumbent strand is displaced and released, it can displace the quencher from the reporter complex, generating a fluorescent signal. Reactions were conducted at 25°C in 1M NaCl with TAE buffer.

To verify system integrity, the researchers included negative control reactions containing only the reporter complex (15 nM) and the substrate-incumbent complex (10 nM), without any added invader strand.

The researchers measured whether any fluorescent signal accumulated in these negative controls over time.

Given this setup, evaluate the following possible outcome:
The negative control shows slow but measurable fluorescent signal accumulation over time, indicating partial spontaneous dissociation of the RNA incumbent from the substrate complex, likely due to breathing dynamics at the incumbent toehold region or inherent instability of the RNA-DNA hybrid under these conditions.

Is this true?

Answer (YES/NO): YES